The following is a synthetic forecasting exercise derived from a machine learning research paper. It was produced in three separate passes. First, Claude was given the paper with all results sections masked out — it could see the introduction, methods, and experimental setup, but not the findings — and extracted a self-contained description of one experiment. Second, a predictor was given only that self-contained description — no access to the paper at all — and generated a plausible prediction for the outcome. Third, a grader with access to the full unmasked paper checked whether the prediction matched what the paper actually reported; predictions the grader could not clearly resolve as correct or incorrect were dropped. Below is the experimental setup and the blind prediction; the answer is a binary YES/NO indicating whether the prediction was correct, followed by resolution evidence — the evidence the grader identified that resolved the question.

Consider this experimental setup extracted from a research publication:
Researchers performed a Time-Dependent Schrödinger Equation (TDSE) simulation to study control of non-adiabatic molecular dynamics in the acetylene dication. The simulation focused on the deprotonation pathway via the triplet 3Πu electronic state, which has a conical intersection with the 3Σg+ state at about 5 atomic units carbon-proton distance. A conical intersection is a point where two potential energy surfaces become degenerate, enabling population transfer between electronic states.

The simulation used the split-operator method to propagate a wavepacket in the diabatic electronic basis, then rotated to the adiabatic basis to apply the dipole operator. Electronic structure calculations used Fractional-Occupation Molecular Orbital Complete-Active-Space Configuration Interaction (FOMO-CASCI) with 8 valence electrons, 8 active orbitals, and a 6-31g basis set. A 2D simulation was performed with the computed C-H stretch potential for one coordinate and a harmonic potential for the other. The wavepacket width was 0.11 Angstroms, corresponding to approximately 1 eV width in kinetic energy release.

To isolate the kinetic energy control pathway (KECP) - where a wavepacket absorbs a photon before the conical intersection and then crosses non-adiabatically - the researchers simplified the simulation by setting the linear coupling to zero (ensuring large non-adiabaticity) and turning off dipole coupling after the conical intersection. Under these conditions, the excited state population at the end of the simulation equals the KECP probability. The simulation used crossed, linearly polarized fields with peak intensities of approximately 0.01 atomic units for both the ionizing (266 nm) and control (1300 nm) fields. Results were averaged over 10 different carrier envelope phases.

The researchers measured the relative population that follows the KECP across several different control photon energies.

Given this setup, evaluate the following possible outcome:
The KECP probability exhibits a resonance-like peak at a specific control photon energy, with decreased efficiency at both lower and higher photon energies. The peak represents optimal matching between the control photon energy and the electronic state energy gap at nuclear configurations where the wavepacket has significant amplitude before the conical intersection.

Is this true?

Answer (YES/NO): YES